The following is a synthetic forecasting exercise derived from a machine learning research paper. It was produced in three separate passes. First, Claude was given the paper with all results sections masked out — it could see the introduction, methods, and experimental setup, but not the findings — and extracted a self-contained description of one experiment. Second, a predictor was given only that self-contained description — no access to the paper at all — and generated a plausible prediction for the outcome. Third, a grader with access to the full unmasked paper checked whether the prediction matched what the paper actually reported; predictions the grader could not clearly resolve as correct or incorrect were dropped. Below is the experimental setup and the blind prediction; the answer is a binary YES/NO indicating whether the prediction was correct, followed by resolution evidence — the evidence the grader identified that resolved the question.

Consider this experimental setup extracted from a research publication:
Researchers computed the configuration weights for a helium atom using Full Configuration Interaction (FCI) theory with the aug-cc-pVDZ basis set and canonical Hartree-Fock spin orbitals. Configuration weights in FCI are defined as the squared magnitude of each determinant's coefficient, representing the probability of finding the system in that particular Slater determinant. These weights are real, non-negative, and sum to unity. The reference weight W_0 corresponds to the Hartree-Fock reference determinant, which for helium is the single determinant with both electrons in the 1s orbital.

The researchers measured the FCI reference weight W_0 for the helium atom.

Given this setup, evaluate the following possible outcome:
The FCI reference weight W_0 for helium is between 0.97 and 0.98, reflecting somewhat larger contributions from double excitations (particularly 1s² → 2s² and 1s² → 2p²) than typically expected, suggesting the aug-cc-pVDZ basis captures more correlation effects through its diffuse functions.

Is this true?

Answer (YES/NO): NO